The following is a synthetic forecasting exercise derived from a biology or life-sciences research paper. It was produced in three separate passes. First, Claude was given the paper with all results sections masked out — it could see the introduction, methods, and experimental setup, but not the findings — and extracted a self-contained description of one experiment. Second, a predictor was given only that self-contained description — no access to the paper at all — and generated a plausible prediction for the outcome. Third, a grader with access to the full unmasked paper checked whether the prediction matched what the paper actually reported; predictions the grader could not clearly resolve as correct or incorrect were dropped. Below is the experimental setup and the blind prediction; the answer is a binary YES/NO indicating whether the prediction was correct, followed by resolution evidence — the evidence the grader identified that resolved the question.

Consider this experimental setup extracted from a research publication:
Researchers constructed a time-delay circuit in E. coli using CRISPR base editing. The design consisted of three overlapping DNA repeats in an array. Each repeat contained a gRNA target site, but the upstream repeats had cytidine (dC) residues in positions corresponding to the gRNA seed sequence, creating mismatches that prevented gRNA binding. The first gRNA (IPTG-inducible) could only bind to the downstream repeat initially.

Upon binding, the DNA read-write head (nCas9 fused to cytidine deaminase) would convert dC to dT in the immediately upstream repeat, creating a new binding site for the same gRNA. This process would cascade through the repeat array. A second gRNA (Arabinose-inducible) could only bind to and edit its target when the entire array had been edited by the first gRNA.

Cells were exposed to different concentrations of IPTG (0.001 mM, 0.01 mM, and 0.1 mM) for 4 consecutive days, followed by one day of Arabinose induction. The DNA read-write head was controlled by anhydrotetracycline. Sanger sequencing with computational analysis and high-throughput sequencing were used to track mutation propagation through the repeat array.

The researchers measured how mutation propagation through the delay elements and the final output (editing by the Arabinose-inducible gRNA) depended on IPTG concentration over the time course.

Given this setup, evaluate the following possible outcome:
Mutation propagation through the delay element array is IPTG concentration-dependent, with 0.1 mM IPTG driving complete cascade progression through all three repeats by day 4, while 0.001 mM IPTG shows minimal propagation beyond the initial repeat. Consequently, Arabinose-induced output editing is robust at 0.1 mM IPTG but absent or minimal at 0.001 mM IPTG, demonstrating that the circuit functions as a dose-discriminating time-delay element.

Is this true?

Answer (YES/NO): YES